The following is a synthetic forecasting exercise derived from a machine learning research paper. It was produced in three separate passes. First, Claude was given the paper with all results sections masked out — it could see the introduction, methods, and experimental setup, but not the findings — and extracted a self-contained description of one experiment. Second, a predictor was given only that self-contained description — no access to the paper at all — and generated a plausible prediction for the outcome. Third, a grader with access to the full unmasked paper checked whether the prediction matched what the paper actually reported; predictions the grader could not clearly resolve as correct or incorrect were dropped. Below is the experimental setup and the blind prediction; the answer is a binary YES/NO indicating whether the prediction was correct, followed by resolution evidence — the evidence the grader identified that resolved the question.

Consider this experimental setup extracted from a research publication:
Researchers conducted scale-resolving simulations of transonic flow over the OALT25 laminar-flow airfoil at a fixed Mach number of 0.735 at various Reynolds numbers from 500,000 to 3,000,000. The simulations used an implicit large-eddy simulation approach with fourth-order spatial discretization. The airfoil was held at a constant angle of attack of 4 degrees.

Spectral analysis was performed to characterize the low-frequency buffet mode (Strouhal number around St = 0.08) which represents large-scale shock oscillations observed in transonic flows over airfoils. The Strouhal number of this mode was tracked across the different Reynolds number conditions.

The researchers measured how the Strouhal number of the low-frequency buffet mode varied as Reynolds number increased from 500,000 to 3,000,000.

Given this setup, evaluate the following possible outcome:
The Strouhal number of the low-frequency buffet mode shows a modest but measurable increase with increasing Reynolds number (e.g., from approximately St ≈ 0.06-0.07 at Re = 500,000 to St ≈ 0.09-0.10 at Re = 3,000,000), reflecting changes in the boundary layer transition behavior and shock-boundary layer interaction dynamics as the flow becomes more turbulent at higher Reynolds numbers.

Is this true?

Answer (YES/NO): NO